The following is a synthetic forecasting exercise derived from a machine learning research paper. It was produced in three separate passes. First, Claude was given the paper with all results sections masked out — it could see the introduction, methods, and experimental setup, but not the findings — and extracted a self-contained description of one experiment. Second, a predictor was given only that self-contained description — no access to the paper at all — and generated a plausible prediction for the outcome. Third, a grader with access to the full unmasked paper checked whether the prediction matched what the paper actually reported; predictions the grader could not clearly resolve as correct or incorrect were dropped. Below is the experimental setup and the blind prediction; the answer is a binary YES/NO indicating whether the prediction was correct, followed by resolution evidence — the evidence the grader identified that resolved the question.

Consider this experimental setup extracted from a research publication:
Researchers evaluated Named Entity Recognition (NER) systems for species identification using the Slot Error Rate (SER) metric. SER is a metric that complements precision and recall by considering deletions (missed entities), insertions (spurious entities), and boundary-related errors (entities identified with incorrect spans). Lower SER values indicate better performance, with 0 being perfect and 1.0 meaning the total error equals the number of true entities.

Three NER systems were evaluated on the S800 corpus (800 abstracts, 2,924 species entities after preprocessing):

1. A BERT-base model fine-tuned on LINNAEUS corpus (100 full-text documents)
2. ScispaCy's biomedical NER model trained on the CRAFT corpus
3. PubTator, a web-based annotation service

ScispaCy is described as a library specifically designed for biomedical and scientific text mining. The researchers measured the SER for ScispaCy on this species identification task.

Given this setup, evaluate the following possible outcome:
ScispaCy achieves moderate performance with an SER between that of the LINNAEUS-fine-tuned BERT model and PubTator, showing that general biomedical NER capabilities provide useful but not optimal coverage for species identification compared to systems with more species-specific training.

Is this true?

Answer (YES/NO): NO